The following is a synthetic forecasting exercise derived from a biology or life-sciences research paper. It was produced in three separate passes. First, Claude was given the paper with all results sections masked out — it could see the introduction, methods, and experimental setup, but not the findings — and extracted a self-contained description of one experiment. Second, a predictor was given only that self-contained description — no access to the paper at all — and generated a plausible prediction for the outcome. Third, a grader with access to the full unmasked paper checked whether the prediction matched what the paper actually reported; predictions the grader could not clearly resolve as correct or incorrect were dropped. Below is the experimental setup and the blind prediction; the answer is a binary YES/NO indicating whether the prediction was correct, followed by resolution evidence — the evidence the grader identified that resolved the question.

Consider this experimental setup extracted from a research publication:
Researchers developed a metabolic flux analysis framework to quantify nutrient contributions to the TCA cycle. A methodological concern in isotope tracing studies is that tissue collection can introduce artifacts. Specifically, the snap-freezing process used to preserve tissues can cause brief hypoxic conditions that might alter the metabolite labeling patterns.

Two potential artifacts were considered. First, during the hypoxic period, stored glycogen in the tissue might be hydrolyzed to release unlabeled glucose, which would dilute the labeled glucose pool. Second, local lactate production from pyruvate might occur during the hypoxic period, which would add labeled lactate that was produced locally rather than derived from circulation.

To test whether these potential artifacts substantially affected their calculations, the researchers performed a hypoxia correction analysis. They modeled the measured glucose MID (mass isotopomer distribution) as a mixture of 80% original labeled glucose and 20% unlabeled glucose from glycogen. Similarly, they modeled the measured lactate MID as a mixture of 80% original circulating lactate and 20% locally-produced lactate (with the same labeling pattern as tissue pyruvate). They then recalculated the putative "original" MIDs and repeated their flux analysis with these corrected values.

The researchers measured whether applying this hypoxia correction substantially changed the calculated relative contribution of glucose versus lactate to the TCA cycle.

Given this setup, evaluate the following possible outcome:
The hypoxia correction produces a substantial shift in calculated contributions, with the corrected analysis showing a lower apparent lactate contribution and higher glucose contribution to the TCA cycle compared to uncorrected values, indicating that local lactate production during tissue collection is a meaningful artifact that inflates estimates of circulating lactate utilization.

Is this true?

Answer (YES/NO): NO